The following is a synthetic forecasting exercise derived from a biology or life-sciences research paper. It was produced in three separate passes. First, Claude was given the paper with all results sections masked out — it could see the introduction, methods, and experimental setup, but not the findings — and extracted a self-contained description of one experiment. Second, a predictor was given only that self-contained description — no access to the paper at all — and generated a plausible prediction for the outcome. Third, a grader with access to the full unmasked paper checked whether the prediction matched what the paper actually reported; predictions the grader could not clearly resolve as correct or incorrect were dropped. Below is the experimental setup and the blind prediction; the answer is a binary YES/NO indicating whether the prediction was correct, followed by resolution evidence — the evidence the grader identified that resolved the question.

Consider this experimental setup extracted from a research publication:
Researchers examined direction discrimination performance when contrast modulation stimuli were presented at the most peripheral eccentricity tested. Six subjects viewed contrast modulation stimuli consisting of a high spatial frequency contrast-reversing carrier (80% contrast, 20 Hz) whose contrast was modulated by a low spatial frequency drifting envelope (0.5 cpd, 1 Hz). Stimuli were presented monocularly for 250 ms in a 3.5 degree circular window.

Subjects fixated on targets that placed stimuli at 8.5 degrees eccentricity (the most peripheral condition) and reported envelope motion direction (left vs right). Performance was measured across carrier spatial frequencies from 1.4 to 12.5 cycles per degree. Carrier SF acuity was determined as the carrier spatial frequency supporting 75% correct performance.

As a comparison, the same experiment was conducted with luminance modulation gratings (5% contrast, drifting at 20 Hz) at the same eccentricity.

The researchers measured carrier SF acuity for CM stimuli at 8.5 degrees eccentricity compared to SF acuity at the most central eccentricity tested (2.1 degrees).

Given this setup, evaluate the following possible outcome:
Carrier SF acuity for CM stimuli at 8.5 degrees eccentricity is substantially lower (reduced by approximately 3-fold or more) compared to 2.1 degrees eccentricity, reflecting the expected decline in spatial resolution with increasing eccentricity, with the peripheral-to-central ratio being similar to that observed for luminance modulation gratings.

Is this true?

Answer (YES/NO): NO